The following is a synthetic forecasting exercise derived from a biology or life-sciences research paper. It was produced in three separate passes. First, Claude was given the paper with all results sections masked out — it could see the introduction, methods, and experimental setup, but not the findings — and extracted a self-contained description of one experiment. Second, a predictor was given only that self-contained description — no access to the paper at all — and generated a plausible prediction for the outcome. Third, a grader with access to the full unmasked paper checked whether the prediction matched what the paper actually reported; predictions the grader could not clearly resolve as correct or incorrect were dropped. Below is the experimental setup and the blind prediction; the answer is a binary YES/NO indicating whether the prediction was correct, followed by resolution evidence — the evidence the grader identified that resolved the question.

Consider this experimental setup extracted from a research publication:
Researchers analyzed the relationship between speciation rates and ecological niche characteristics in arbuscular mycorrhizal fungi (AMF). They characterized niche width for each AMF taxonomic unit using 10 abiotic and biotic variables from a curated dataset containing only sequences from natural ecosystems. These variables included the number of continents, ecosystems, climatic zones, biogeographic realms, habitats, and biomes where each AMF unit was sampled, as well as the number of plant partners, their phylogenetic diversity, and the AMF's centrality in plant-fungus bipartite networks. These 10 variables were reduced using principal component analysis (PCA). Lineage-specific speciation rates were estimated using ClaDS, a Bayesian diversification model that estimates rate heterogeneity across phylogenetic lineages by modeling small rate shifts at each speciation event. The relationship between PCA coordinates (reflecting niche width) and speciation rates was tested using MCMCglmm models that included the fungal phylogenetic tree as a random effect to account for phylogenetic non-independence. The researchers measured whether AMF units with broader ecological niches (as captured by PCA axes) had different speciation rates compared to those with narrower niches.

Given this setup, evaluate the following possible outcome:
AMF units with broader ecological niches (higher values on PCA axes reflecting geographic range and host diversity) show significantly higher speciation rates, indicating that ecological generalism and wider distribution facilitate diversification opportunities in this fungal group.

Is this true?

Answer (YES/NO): NO